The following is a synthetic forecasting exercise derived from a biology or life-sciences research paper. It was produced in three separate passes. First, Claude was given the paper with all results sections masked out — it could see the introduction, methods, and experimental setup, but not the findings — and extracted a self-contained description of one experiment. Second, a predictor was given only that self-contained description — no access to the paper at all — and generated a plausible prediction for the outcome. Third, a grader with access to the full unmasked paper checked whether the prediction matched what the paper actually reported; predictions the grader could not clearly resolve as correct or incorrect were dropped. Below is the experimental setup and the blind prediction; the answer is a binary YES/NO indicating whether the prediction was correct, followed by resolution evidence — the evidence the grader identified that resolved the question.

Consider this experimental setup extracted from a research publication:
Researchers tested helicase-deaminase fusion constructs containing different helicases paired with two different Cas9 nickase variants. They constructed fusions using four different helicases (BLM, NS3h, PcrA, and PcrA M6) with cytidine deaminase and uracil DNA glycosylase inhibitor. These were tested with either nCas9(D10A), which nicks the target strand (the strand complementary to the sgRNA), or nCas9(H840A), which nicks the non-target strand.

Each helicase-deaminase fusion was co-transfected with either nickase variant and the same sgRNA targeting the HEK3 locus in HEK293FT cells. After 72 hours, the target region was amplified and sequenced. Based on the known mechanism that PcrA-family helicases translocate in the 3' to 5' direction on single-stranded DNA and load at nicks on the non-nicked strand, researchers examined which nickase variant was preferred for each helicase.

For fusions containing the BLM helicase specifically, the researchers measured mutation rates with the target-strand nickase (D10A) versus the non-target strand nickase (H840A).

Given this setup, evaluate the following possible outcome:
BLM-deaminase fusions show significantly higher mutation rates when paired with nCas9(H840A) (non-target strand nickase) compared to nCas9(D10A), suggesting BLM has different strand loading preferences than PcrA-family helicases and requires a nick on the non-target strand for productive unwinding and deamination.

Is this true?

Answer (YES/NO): NO